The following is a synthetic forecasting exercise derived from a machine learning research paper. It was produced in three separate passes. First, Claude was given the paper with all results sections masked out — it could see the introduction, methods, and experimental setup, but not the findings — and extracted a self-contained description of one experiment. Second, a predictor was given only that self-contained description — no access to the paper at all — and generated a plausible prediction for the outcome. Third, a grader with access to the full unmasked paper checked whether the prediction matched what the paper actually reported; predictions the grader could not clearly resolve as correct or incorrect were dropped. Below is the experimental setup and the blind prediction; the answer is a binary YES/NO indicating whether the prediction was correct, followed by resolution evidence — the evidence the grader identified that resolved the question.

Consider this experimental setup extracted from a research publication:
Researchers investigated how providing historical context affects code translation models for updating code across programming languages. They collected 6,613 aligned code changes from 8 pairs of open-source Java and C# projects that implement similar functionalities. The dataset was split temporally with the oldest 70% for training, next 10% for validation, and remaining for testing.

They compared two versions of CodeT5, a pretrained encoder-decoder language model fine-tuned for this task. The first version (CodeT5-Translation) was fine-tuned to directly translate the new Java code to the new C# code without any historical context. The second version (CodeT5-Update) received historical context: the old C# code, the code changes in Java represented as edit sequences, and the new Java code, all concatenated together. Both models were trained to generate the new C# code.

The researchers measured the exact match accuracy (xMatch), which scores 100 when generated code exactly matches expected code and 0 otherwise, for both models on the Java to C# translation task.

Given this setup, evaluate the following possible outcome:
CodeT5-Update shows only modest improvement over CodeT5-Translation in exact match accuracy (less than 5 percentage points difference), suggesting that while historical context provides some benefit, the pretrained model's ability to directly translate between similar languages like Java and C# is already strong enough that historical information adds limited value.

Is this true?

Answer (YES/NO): NO